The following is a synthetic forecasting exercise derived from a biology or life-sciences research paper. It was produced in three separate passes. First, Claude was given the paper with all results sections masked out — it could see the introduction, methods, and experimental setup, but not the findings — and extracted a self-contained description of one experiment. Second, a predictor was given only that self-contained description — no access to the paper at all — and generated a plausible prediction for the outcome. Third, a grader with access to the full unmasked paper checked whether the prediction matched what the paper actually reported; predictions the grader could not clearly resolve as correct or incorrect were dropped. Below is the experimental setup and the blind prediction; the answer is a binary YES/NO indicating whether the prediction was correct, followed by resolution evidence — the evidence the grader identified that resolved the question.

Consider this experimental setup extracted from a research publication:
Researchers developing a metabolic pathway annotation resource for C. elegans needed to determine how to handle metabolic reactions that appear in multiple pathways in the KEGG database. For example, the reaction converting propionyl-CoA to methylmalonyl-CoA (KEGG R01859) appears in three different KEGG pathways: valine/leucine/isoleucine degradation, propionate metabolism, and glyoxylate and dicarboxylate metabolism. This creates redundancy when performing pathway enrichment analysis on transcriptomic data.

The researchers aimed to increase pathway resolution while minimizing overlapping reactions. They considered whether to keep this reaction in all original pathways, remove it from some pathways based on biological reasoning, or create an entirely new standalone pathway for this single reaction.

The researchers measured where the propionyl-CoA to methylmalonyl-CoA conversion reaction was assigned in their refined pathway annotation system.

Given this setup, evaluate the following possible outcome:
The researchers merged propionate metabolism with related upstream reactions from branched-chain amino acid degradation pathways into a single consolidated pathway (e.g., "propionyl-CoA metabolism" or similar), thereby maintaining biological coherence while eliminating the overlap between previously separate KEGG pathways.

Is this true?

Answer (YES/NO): NO